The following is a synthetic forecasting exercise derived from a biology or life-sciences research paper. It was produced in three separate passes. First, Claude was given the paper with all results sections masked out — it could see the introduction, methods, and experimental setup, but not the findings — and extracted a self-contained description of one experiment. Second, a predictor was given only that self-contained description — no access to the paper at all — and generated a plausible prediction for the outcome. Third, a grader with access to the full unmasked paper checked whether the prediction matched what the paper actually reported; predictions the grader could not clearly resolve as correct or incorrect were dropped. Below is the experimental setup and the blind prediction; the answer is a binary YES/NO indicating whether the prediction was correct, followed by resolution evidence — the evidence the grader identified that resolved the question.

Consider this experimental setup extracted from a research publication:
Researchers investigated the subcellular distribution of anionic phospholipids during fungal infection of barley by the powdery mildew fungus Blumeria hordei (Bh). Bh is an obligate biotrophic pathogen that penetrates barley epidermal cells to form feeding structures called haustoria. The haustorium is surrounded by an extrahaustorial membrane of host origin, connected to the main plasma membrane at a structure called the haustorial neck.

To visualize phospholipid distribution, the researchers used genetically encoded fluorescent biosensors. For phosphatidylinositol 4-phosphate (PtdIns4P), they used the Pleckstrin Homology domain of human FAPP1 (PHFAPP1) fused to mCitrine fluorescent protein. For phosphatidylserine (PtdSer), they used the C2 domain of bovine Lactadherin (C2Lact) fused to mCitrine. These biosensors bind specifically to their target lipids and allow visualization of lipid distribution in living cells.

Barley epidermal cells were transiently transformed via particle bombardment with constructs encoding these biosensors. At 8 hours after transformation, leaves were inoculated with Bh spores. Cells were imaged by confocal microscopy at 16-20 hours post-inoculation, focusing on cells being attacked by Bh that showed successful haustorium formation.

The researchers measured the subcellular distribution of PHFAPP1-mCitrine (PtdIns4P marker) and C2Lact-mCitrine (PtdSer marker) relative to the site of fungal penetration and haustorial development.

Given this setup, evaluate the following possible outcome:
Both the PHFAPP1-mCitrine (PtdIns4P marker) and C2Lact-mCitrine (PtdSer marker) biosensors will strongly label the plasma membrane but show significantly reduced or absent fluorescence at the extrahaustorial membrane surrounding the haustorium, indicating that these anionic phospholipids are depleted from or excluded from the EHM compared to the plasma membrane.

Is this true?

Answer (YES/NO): YES